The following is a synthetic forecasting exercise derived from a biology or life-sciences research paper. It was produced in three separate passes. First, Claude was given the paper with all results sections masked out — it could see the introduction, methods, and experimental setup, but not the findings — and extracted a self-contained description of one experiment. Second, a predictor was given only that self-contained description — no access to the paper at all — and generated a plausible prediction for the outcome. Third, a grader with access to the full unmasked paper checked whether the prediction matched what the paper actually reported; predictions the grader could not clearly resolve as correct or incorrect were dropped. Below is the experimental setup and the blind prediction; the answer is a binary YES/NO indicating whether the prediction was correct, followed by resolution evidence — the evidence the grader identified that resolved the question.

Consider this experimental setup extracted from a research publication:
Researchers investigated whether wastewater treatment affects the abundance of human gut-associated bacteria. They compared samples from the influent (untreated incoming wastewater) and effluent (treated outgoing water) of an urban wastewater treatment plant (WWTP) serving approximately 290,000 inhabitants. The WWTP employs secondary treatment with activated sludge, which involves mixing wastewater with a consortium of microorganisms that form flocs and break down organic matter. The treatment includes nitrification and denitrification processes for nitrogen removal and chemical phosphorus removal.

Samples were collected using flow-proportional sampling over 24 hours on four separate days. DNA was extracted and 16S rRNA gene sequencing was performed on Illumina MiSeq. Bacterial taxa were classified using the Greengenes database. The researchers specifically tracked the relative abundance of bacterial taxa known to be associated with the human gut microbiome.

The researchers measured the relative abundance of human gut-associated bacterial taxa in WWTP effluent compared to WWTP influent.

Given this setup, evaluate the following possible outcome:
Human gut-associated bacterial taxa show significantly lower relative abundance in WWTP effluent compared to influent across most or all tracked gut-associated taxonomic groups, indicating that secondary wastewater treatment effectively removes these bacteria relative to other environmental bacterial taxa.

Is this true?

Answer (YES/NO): YES